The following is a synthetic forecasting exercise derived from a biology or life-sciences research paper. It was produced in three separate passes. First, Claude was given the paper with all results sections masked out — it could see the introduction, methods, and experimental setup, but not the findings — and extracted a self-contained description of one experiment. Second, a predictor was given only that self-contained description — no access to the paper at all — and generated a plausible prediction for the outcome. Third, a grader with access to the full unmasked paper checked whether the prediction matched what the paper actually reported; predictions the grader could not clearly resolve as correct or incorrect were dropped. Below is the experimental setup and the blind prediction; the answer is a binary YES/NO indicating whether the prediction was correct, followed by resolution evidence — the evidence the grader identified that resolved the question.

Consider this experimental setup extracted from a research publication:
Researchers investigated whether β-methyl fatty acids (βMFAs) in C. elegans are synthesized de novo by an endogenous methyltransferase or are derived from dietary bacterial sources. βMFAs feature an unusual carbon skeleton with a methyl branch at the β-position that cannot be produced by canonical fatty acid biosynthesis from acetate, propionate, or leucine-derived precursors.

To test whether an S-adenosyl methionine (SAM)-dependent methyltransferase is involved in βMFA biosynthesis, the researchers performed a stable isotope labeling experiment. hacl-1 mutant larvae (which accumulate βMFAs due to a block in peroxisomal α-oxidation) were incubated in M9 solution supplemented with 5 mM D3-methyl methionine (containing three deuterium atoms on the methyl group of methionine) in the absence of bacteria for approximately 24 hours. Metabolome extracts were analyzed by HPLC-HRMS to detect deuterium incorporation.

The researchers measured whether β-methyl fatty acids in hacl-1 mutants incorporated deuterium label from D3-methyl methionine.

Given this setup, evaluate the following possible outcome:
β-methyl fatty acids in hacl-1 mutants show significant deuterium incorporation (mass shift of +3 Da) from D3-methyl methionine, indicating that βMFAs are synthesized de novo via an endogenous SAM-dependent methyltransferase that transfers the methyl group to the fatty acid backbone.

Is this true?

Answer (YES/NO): YES